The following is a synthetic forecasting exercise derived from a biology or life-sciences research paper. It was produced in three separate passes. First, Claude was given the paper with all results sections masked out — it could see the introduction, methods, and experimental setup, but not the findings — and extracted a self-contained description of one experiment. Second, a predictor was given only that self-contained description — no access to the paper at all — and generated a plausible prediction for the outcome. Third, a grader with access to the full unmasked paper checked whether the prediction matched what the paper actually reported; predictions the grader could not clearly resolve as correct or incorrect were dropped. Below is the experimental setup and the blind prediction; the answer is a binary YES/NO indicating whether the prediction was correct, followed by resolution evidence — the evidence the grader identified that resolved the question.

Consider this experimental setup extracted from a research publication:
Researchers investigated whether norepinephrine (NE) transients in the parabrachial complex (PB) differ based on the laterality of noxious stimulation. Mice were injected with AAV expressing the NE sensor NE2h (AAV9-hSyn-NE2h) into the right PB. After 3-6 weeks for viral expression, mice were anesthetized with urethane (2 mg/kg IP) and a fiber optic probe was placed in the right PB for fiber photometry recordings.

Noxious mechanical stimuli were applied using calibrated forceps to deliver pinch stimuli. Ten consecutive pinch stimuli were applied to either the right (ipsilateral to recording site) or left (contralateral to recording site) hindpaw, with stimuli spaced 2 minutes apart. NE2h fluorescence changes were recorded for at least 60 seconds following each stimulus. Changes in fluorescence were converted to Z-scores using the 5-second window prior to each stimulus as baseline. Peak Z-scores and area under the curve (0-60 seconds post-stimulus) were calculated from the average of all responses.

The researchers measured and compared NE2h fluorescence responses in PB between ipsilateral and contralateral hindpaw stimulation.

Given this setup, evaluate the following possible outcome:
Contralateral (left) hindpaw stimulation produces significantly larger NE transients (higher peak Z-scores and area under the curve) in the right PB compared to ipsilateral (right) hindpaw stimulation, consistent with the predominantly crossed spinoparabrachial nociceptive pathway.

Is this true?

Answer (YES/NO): NO